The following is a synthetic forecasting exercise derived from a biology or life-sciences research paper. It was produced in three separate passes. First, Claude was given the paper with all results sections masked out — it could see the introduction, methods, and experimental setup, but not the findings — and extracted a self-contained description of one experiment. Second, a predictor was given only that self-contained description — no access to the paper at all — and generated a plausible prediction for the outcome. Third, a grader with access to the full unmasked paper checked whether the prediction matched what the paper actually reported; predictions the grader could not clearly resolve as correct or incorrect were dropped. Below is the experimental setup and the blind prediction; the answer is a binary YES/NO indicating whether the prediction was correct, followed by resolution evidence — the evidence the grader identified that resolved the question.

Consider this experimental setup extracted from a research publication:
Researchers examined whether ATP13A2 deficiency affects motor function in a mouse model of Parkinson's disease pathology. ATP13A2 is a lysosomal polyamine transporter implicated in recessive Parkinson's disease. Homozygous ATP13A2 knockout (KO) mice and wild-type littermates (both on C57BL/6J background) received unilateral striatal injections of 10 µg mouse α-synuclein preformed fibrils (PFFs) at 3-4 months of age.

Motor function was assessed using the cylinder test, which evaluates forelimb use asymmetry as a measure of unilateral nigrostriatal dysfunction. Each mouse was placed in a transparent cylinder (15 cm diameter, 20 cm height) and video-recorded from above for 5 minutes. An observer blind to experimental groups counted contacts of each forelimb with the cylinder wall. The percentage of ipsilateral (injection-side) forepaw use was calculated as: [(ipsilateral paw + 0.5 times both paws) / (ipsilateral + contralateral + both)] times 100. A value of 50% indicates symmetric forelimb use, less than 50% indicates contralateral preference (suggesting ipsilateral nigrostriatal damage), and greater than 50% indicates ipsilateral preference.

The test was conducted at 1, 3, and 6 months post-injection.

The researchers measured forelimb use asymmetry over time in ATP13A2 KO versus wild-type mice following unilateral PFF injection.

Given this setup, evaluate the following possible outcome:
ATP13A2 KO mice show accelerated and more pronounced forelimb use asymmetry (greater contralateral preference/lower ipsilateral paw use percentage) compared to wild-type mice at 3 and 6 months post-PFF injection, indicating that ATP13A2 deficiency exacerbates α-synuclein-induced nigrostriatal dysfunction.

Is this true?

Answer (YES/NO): NO